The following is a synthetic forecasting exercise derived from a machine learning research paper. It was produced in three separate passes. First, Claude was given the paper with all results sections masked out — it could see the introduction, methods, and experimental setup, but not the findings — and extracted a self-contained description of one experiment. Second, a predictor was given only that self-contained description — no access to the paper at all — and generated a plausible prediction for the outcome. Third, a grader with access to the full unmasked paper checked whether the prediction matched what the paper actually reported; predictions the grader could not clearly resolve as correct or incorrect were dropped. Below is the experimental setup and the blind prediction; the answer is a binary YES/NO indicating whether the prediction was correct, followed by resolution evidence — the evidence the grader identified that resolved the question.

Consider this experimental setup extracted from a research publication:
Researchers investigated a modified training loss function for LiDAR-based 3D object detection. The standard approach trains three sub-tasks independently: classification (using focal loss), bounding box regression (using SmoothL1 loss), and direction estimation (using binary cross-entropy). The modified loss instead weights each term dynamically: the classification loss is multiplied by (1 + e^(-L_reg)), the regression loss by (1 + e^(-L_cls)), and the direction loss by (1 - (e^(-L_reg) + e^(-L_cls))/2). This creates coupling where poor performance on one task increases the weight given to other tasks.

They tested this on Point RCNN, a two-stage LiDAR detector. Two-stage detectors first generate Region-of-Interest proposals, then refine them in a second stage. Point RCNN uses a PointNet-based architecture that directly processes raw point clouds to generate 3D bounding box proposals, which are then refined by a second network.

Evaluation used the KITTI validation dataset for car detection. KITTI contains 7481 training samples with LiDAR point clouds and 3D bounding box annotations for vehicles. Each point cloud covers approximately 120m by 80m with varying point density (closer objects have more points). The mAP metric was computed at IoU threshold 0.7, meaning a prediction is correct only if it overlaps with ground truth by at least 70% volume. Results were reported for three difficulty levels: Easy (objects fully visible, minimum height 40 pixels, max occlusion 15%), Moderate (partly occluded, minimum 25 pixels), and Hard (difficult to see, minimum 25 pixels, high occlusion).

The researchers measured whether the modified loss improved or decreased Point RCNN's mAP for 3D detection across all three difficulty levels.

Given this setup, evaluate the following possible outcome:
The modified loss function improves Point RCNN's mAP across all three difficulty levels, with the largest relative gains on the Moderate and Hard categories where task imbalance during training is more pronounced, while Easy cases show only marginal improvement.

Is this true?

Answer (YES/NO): NO